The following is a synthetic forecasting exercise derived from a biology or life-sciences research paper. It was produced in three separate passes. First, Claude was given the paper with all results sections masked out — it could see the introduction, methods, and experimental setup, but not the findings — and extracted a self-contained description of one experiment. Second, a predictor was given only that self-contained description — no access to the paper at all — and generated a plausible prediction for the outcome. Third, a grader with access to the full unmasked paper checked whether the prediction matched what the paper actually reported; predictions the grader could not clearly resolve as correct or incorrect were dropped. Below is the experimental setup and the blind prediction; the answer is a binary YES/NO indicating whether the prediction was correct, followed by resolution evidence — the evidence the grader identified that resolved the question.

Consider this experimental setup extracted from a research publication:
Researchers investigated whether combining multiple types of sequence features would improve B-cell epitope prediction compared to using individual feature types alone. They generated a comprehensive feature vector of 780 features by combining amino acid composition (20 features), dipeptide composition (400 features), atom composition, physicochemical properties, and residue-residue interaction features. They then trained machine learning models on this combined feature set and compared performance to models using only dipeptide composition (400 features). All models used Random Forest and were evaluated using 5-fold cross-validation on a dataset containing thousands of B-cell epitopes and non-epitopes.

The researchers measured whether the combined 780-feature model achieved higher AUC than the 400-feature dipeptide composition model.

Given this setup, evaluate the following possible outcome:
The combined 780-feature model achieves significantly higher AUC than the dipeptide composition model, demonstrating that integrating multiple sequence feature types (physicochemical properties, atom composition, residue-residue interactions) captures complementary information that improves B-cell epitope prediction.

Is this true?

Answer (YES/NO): NO